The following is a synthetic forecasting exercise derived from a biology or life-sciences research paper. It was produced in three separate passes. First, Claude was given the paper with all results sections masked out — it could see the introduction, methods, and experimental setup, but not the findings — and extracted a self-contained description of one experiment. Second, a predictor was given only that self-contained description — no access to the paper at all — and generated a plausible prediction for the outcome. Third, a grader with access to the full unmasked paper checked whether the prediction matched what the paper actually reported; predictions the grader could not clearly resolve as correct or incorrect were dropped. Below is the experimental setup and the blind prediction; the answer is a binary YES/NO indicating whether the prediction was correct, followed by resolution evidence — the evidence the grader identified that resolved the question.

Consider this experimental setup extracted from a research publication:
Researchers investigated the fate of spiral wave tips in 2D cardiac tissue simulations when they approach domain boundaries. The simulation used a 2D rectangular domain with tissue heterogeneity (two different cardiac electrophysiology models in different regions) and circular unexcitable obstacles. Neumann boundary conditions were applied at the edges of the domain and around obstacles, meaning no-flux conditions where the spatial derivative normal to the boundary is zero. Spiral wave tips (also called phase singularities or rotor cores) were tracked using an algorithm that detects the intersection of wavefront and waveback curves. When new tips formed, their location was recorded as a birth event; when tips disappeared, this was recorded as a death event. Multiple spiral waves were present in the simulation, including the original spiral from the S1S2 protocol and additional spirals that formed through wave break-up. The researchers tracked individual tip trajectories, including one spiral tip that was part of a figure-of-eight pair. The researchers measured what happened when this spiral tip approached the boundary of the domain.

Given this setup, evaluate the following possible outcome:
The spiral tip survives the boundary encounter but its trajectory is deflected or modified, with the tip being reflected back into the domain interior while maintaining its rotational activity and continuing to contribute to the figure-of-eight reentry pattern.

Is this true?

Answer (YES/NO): NO